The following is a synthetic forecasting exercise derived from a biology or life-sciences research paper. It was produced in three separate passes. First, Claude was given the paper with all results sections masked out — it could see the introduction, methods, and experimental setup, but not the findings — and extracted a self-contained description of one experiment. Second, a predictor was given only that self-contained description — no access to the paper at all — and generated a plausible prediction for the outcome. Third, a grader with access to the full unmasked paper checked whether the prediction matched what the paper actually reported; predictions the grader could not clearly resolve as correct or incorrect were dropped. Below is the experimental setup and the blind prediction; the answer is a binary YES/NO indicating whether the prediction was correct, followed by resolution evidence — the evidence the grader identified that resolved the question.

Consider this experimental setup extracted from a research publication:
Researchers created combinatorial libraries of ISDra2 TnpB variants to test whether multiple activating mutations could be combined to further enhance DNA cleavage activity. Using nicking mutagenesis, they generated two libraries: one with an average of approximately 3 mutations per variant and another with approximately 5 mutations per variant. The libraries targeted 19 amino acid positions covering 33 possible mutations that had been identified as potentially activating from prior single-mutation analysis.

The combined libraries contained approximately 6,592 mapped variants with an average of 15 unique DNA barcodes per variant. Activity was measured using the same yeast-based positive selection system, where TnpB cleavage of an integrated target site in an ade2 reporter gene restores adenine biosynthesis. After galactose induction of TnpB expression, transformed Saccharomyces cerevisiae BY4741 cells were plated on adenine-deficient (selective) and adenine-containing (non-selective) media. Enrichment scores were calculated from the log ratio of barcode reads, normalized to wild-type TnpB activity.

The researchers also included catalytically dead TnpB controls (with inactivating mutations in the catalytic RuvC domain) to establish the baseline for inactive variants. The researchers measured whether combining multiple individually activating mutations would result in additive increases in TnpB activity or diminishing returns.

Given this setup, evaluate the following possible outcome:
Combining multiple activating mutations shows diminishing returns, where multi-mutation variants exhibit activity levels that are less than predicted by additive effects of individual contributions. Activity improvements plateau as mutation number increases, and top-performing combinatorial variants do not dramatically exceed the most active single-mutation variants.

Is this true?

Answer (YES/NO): NO